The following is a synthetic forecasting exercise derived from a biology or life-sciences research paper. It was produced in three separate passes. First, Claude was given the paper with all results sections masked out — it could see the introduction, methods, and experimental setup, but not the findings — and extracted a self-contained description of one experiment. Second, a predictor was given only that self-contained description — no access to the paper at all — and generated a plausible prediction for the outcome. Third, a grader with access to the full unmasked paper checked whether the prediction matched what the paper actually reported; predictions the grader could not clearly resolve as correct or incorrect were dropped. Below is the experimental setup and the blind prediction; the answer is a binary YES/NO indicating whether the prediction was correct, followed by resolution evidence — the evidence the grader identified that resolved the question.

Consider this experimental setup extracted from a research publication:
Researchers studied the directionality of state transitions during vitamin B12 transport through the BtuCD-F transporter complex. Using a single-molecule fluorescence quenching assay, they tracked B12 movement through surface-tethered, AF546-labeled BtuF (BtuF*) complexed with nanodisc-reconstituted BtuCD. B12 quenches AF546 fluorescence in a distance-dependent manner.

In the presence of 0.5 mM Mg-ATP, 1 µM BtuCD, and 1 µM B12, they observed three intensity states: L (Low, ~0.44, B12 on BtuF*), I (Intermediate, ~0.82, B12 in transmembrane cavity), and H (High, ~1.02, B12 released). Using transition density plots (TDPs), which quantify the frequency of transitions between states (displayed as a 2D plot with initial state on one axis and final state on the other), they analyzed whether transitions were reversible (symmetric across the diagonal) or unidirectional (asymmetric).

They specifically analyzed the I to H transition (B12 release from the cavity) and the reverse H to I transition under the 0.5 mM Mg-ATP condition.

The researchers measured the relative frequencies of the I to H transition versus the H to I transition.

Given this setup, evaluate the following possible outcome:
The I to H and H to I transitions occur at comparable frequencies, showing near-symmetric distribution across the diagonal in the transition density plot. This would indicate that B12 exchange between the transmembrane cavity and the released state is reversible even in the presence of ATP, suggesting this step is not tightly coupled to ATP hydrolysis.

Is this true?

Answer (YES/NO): NO